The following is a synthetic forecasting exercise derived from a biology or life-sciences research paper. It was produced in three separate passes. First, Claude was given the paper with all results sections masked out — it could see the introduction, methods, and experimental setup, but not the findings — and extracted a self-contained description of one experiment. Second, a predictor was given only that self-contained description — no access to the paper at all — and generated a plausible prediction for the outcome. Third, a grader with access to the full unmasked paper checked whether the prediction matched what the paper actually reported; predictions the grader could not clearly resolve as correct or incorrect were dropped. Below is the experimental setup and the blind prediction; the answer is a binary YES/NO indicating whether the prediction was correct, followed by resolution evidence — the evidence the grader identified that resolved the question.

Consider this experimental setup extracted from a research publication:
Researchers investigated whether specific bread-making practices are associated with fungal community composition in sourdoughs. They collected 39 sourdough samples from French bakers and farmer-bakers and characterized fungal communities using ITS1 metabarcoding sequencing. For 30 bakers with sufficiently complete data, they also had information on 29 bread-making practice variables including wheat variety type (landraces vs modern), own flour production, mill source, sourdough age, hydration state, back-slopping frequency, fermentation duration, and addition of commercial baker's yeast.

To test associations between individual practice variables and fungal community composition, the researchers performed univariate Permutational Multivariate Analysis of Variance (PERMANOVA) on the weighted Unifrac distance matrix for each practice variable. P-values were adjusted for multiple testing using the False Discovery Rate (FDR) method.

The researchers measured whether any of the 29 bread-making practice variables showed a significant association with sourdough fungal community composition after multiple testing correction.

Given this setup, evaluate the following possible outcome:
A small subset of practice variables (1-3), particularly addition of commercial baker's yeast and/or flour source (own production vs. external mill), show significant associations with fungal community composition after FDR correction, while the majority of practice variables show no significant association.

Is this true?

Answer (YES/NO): NO